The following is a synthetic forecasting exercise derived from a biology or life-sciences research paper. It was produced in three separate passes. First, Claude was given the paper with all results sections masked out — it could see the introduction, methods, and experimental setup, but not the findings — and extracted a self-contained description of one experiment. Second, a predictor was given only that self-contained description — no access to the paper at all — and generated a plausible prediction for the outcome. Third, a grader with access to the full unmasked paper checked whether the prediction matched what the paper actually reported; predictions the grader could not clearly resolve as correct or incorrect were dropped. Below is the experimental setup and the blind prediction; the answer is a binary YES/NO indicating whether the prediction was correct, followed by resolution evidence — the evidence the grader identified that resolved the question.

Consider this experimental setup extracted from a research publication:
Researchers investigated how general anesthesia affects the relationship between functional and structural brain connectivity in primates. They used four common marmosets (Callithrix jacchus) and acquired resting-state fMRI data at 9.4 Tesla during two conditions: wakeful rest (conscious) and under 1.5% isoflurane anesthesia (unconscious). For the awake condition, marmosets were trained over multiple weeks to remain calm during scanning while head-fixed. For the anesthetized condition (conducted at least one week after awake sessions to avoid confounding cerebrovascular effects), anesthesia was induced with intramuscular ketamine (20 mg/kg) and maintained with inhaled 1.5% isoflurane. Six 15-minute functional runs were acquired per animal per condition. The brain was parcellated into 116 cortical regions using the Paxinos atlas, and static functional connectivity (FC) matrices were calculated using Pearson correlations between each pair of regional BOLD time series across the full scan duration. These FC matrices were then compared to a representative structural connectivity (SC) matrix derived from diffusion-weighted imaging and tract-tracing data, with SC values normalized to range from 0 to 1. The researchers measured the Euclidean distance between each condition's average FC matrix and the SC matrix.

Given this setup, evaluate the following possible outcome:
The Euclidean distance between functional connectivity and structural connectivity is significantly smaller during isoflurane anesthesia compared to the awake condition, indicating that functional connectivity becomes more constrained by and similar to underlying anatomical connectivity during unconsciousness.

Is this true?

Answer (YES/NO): YES